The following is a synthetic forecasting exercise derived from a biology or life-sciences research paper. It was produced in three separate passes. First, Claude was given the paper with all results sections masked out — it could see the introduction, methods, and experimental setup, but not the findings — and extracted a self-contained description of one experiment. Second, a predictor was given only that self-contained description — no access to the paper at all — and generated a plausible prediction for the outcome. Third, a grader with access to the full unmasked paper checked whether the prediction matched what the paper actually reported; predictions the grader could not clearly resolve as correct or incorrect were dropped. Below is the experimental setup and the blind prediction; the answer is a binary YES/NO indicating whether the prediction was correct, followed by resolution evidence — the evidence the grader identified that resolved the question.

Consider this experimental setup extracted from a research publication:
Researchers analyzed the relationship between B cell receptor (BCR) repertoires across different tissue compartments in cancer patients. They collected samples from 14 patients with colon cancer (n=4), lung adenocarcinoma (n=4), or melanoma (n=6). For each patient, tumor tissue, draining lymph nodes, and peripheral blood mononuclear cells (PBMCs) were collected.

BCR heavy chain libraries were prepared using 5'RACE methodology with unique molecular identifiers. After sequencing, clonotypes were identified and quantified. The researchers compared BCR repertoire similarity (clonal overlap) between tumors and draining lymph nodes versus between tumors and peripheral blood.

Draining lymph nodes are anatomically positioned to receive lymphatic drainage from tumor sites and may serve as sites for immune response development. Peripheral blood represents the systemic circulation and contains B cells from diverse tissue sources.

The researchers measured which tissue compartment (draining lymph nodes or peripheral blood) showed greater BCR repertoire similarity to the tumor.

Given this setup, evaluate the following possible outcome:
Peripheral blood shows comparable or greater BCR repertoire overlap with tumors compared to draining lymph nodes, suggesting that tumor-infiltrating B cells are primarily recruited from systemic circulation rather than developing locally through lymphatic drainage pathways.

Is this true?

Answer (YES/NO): NO